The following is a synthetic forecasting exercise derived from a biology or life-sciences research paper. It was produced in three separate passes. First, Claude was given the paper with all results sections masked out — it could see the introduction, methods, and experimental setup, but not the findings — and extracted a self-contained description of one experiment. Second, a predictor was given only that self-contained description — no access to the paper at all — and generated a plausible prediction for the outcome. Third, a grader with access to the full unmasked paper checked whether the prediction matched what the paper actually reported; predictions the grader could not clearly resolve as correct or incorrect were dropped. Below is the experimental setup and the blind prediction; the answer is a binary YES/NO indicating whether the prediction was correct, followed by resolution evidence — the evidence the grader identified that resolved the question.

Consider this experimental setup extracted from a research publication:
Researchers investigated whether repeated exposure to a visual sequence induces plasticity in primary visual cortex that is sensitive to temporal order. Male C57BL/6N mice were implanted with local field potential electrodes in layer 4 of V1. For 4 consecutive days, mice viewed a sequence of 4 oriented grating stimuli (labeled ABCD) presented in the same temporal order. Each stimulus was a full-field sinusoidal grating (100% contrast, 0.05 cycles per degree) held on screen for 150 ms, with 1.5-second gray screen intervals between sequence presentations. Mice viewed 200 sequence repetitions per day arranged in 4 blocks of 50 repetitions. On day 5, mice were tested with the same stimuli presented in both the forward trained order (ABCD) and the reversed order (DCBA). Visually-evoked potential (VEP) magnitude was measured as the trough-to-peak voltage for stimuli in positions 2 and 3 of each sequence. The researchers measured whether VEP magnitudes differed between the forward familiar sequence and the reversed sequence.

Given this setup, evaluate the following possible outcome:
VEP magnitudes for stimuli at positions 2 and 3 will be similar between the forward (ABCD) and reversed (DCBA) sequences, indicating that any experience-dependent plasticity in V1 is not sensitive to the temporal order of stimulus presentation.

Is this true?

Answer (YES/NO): NO